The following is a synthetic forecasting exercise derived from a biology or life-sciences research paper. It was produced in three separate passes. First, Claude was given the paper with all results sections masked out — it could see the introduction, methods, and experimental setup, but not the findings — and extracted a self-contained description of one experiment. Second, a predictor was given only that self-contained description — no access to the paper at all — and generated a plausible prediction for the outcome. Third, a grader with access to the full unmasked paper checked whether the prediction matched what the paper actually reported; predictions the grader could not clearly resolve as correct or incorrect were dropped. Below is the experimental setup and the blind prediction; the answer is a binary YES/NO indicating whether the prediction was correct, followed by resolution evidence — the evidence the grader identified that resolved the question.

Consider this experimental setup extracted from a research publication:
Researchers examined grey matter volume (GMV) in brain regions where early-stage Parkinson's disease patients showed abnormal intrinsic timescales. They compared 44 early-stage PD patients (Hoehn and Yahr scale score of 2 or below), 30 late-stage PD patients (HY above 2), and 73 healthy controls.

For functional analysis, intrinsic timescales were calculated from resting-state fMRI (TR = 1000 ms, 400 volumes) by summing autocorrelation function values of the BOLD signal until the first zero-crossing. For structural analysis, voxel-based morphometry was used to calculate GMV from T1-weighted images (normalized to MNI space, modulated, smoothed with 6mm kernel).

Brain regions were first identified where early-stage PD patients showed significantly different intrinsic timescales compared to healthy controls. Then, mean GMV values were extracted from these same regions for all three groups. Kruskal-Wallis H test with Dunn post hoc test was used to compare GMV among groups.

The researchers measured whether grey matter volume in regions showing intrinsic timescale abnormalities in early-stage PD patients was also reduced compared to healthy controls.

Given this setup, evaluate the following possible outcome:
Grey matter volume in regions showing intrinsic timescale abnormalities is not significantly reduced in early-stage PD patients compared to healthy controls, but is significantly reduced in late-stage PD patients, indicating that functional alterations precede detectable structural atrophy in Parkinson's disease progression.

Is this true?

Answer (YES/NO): YES